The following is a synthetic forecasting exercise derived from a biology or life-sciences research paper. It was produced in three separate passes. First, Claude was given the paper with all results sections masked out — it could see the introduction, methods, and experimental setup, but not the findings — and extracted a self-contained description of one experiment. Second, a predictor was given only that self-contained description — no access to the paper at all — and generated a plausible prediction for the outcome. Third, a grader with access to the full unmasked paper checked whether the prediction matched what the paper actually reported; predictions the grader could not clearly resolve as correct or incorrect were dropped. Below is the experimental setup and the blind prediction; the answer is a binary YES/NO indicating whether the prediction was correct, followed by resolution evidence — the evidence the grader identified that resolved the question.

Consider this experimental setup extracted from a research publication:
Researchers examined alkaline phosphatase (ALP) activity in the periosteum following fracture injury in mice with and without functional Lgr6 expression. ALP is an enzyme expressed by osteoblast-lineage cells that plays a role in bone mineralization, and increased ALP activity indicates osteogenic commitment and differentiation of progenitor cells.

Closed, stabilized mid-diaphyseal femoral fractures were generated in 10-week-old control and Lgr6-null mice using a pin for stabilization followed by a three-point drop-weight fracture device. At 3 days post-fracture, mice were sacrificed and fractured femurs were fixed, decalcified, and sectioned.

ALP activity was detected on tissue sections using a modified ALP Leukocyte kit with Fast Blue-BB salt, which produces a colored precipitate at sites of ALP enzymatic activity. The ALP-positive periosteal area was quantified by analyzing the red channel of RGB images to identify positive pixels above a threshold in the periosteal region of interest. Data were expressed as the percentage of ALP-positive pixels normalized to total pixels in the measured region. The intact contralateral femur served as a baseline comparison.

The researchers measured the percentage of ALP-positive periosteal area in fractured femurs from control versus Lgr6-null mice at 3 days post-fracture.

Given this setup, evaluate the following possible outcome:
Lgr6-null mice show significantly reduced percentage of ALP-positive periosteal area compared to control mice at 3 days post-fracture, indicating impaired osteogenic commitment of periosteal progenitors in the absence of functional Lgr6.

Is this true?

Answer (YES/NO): YES